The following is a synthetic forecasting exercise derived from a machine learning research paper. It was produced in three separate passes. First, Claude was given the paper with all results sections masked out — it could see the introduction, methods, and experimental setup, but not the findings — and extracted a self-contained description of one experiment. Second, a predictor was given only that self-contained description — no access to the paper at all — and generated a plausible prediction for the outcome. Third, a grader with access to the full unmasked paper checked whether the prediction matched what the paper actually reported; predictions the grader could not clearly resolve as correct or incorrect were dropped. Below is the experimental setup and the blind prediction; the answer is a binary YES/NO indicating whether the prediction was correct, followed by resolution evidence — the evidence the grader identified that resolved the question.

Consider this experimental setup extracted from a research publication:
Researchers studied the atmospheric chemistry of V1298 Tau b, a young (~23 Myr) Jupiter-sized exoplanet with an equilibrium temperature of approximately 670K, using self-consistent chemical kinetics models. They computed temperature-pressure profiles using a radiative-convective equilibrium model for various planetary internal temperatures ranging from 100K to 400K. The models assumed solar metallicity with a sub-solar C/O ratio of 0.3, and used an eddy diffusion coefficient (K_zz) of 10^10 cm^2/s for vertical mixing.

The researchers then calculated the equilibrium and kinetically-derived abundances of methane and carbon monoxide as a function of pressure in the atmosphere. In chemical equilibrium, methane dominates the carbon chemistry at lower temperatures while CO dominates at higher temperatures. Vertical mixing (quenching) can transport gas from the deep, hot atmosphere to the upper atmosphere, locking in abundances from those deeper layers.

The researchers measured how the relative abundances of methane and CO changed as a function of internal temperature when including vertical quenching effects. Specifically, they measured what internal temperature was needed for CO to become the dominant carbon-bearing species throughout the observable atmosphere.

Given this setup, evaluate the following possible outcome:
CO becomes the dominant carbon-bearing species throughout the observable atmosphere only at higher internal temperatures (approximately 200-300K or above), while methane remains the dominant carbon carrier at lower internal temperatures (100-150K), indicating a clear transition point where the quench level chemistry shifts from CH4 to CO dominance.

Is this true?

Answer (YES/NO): NO